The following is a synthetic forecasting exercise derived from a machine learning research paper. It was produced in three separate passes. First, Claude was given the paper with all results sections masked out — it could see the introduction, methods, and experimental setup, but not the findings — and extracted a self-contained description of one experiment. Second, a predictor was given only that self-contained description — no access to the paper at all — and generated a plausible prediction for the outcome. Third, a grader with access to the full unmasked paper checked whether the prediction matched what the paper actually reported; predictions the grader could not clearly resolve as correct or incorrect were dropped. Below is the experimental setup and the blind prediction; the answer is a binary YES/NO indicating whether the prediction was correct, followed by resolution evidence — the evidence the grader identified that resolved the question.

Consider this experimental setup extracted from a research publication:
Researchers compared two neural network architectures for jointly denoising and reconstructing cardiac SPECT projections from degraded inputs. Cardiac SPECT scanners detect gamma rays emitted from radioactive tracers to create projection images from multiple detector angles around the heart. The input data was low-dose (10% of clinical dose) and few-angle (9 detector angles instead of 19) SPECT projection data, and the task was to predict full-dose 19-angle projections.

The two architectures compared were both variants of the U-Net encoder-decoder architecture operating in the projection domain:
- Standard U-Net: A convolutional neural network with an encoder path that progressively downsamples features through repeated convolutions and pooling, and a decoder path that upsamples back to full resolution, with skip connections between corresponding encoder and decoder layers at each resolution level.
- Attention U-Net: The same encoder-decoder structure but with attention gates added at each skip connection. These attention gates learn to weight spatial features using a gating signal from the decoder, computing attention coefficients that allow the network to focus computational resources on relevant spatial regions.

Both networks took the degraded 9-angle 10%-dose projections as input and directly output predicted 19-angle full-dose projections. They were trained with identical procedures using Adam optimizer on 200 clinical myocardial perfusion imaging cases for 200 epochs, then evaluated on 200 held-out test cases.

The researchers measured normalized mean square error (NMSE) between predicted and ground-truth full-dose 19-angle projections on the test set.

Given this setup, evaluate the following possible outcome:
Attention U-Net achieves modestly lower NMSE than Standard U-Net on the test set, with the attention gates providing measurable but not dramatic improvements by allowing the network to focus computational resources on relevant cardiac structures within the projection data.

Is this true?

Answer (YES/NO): YES